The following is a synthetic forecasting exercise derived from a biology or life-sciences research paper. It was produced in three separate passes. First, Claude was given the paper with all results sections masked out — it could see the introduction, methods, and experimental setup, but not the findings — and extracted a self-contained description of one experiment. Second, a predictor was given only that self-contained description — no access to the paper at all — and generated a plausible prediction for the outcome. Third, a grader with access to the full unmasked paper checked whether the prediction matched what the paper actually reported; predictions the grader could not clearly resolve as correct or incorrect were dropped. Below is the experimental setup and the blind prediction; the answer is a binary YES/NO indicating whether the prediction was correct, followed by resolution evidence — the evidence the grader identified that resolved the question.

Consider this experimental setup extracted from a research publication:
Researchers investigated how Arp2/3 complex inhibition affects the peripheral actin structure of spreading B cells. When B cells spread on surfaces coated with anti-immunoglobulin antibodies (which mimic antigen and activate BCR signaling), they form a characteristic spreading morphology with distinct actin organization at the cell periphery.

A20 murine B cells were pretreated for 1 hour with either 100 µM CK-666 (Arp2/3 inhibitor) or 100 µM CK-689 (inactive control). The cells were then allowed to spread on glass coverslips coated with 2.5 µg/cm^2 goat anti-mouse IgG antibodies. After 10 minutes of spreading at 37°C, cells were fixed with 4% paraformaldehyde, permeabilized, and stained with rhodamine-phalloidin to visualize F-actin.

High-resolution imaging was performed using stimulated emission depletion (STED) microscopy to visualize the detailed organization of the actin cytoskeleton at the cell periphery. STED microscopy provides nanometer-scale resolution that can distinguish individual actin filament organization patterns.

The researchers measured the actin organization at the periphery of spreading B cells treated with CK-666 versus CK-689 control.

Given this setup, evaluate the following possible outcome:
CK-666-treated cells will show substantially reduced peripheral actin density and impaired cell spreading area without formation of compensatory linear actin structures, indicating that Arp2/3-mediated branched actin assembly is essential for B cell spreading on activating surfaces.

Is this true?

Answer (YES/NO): NO